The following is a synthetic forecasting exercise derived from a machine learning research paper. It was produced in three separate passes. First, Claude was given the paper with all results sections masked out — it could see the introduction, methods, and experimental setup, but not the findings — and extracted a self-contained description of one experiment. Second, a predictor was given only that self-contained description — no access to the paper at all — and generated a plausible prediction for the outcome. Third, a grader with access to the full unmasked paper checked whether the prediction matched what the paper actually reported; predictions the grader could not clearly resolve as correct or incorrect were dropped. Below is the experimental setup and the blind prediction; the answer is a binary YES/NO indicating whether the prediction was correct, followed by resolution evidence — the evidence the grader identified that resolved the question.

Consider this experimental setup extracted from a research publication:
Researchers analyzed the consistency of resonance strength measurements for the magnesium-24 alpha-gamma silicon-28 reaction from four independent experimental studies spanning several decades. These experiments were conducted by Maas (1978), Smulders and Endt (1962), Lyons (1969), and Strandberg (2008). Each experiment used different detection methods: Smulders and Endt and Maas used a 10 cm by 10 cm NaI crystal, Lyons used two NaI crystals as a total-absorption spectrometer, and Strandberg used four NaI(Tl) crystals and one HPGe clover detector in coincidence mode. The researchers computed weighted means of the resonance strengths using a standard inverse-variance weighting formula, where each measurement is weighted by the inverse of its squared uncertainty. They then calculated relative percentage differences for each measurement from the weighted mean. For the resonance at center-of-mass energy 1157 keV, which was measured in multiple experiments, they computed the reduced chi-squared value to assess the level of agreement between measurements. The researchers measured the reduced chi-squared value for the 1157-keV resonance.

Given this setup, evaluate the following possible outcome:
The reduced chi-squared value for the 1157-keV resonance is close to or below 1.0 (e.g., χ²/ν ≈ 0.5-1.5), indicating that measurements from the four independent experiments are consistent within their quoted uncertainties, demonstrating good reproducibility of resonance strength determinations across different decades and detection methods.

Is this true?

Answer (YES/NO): YES